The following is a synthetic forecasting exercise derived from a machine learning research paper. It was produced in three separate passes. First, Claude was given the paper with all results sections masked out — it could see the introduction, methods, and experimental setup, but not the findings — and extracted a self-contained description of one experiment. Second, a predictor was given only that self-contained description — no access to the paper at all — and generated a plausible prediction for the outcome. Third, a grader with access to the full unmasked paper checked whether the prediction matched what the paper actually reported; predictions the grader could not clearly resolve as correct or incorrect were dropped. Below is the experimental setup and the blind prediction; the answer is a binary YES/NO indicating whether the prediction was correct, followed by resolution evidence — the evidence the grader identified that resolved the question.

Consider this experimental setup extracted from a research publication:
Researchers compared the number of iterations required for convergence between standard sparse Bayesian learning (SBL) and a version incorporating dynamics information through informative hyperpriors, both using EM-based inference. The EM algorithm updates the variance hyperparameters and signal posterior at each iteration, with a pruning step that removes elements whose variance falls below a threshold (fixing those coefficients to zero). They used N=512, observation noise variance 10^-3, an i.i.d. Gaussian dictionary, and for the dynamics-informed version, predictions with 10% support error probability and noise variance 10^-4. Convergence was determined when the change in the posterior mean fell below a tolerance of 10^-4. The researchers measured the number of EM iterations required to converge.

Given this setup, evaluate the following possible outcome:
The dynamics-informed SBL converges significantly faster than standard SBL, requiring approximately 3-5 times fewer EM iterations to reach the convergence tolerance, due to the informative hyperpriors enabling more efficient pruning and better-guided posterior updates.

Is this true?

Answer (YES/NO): NO